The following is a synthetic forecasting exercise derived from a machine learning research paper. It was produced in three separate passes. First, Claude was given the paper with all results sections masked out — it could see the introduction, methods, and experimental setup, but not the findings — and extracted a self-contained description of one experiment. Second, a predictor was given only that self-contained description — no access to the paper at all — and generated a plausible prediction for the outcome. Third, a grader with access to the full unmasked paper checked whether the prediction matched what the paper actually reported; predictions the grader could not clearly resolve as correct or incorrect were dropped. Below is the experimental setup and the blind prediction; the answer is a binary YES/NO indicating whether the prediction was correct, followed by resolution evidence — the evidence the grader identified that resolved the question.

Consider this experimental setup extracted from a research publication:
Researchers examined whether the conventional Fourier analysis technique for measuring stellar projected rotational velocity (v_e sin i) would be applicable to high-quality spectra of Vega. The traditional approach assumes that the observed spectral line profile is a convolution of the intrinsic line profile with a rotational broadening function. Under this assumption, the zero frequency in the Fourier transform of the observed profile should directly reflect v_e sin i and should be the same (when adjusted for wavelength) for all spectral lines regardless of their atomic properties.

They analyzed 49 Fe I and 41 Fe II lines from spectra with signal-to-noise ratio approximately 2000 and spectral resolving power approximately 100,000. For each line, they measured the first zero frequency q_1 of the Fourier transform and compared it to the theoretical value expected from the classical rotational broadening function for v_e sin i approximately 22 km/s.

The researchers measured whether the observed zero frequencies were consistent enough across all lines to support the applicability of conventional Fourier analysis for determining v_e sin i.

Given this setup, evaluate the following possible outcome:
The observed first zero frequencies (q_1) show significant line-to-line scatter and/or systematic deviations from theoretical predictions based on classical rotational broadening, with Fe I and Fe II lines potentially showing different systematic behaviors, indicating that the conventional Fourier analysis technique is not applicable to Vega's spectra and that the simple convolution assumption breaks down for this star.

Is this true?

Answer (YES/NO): YES